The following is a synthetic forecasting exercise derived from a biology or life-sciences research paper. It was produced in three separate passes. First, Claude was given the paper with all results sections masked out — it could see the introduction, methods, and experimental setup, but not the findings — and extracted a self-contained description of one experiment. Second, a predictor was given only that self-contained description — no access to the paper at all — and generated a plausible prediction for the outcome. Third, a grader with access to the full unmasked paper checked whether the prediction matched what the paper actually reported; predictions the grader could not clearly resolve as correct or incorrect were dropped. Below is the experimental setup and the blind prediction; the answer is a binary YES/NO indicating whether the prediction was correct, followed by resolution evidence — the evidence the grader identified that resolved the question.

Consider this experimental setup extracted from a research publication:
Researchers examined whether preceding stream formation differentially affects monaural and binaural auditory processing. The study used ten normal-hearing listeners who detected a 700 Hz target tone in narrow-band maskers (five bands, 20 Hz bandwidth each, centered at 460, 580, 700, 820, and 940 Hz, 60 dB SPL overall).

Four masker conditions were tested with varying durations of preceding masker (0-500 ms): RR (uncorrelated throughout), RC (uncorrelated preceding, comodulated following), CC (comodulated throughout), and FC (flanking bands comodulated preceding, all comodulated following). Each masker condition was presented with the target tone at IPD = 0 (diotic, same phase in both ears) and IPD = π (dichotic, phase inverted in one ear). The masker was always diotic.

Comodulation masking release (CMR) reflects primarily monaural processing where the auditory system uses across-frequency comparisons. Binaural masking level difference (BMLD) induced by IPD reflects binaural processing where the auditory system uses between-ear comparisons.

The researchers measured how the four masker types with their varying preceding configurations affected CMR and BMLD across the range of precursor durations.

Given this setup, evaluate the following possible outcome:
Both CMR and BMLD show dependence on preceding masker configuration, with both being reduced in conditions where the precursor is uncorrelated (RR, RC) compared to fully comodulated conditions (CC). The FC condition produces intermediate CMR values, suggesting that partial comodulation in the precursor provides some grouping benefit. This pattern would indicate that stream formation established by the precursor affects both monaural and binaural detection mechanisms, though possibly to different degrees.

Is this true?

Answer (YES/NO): NO